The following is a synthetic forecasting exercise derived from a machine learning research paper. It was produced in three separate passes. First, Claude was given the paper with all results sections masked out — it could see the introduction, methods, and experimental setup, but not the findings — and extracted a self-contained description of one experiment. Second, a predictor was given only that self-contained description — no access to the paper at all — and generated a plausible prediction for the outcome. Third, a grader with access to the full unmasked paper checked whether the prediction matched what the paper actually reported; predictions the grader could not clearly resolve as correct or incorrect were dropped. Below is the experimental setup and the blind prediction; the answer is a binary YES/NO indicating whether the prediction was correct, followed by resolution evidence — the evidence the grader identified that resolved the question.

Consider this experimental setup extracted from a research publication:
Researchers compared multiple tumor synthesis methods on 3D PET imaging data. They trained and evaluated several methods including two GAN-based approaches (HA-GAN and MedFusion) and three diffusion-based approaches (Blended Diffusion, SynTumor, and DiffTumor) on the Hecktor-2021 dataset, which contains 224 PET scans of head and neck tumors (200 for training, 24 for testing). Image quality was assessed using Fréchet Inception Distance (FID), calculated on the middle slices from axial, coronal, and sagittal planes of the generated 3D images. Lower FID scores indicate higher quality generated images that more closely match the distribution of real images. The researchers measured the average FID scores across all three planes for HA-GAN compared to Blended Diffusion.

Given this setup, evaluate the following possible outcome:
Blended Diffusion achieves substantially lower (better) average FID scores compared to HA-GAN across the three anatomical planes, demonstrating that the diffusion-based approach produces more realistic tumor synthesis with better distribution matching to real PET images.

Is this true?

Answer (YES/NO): YES